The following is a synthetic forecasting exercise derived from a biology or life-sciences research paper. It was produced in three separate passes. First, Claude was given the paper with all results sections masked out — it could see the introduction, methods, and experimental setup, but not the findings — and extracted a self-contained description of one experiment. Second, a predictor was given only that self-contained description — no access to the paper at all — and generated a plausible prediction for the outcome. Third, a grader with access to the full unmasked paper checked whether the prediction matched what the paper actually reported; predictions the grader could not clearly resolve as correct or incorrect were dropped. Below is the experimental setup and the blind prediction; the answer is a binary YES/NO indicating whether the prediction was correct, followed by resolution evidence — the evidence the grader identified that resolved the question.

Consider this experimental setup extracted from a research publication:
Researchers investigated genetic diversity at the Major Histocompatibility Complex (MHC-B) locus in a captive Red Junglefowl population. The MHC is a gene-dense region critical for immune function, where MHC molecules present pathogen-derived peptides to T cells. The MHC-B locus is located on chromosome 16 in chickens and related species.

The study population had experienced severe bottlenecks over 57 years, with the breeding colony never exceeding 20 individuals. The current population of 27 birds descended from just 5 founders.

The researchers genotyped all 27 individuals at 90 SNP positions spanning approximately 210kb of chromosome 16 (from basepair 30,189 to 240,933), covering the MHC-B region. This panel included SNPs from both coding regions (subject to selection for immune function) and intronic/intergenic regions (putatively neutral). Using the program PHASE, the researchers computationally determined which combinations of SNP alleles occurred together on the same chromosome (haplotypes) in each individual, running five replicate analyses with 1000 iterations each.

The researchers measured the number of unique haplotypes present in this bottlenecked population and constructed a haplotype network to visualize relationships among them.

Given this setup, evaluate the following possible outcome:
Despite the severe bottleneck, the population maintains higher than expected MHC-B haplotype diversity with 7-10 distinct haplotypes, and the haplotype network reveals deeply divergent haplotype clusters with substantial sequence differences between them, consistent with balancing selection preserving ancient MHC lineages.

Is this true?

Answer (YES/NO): NO